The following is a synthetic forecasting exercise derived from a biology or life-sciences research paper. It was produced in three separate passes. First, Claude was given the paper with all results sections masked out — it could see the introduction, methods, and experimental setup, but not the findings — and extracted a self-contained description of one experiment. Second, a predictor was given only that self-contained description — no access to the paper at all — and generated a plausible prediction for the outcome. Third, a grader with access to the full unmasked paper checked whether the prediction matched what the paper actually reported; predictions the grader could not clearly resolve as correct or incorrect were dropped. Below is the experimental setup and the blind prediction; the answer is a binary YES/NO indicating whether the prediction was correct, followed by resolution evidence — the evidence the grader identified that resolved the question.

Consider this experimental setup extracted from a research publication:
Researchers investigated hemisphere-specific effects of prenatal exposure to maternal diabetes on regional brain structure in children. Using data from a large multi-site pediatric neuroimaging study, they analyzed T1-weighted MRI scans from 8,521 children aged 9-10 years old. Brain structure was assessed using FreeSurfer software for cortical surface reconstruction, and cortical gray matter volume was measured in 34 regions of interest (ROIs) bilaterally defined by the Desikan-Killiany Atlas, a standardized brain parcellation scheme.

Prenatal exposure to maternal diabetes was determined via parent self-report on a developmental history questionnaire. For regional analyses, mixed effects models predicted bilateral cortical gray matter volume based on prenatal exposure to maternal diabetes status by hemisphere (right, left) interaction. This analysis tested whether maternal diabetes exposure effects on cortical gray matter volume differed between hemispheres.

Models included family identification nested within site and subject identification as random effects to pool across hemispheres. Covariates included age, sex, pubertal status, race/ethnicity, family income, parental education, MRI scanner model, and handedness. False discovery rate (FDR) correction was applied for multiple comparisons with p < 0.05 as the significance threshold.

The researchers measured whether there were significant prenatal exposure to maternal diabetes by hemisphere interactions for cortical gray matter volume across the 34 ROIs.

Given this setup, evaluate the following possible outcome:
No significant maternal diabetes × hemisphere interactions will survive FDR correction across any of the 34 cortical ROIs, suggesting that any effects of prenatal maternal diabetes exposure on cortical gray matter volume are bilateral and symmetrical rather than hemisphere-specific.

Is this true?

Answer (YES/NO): YES